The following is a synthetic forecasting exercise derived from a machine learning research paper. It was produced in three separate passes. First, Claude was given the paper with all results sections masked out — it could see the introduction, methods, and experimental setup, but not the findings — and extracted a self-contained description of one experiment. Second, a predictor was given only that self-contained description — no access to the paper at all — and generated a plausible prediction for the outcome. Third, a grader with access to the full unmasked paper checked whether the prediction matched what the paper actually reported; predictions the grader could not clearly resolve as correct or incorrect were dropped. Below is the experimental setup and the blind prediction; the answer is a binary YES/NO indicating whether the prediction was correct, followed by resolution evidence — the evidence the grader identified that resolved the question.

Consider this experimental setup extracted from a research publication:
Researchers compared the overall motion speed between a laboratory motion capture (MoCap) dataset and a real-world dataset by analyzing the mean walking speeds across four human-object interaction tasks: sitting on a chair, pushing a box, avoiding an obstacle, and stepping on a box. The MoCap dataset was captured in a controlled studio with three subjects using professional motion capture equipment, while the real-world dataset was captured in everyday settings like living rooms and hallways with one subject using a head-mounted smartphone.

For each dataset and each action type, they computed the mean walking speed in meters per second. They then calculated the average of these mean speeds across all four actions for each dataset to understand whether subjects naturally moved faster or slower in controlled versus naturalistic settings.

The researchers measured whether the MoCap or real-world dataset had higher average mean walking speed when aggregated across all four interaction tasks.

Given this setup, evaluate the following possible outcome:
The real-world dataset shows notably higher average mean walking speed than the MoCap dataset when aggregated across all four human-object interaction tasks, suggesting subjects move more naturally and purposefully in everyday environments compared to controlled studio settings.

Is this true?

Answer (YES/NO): NO